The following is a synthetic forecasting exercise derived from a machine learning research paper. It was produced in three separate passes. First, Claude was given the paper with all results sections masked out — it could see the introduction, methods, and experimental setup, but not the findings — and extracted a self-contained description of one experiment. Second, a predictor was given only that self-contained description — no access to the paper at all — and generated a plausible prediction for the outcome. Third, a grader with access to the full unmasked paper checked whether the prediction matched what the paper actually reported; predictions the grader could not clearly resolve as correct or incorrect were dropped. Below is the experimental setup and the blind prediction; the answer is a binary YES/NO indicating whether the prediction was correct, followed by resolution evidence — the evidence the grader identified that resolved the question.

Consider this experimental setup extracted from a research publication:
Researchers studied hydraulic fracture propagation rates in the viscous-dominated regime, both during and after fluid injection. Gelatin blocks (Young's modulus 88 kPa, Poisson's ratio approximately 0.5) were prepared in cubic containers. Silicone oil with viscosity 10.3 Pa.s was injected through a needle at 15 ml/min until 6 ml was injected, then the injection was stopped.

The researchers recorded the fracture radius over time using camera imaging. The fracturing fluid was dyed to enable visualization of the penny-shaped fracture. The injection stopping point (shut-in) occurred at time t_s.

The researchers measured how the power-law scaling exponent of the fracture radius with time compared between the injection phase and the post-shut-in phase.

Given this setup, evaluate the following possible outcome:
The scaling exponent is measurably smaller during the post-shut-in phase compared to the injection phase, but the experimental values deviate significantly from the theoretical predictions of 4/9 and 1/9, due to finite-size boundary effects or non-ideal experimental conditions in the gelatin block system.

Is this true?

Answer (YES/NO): NO